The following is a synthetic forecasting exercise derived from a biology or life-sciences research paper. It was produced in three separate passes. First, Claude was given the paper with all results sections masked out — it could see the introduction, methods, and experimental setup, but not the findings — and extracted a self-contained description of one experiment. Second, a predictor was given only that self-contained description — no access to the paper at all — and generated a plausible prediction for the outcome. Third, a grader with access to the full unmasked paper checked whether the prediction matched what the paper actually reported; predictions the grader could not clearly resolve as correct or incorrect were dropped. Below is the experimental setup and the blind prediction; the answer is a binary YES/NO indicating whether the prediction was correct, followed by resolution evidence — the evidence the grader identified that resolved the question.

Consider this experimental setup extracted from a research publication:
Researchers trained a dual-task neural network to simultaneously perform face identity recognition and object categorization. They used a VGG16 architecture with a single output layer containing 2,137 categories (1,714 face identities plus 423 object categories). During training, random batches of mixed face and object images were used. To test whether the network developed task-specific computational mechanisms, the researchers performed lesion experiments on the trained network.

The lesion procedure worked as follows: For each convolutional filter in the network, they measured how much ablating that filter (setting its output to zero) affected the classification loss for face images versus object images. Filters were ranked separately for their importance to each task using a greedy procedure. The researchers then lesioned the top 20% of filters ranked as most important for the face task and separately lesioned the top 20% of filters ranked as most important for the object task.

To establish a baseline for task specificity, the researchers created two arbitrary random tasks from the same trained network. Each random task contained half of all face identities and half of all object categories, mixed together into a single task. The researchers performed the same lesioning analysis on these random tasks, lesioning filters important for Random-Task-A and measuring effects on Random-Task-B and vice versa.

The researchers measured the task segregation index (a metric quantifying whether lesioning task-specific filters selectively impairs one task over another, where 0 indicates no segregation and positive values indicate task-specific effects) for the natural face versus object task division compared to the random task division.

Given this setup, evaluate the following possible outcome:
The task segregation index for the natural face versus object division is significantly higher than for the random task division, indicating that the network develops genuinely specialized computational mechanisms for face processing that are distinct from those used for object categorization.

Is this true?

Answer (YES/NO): YES